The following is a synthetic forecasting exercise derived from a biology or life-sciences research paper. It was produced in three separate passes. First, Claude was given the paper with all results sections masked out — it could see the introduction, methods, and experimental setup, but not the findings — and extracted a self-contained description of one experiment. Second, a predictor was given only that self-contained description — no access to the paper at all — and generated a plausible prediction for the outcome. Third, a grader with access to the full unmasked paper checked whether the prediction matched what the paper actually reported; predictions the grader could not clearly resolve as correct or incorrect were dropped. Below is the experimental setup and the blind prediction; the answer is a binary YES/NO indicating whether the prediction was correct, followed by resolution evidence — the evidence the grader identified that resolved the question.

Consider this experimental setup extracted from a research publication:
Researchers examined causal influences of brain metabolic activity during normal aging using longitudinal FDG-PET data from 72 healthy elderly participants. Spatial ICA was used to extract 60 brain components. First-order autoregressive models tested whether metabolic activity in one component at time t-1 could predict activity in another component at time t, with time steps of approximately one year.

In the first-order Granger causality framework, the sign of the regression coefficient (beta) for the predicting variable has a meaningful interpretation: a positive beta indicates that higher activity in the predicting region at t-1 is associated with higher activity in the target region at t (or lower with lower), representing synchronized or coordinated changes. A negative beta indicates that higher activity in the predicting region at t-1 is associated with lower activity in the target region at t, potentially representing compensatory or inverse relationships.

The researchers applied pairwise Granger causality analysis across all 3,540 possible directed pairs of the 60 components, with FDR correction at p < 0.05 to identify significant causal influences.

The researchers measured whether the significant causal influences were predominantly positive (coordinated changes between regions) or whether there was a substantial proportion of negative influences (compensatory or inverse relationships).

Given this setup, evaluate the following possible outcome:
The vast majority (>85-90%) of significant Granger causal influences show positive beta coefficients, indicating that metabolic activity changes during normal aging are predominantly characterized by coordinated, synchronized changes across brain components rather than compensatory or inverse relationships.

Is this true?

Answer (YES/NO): NO